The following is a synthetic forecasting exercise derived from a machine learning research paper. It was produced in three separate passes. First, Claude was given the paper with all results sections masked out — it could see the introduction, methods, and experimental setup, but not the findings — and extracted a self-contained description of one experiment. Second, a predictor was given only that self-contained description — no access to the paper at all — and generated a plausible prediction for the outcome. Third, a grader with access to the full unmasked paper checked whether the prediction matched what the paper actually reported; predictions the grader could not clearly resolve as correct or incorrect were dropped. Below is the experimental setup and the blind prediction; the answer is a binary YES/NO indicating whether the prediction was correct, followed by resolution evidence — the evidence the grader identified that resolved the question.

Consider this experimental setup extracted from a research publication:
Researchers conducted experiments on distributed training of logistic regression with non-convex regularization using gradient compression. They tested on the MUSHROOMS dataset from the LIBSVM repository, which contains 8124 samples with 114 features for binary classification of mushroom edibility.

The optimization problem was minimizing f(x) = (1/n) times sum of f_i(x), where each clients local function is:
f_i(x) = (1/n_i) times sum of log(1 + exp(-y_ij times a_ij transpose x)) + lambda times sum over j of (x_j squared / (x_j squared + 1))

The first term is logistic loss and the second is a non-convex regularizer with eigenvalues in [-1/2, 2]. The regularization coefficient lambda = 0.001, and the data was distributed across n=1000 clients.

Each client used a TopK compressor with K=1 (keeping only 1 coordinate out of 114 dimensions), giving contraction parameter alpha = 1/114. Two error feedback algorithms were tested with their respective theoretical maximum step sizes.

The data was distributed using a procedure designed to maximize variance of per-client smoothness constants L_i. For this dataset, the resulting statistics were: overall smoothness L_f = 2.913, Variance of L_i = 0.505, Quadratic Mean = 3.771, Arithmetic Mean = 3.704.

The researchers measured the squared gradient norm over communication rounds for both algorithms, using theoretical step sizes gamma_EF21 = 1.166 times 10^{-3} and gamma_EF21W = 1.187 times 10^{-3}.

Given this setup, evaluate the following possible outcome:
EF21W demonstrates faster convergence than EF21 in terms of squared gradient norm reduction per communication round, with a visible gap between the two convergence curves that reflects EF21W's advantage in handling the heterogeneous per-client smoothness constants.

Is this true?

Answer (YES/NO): NO